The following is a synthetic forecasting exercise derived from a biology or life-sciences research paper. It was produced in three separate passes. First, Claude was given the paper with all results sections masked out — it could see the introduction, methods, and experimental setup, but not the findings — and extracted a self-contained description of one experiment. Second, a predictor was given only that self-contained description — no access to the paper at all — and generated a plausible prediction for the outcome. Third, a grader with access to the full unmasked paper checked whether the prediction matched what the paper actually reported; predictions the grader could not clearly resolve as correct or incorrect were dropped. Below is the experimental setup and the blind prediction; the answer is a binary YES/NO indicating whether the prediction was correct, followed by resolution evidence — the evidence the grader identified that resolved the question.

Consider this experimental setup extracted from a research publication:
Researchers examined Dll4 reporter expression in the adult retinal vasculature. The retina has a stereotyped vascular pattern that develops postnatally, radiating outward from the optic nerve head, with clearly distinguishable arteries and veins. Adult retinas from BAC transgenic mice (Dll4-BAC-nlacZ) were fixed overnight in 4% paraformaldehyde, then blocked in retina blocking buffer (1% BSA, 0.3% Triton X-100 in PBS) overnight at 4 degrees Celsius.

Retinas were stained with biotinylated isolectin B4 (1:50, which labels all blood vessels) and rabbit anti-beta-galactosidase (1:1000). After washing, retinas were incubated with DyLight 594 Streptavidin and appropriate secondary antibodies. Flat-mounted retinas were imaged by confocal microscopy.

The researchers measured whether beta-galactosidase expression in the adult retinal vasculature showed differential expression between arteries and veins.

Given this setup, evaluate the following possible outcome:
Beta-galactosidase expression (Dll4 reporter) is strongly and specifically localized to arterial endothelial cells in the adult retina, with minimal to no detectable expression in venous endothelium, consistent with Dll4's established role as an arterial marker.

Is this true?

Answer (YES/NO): YES